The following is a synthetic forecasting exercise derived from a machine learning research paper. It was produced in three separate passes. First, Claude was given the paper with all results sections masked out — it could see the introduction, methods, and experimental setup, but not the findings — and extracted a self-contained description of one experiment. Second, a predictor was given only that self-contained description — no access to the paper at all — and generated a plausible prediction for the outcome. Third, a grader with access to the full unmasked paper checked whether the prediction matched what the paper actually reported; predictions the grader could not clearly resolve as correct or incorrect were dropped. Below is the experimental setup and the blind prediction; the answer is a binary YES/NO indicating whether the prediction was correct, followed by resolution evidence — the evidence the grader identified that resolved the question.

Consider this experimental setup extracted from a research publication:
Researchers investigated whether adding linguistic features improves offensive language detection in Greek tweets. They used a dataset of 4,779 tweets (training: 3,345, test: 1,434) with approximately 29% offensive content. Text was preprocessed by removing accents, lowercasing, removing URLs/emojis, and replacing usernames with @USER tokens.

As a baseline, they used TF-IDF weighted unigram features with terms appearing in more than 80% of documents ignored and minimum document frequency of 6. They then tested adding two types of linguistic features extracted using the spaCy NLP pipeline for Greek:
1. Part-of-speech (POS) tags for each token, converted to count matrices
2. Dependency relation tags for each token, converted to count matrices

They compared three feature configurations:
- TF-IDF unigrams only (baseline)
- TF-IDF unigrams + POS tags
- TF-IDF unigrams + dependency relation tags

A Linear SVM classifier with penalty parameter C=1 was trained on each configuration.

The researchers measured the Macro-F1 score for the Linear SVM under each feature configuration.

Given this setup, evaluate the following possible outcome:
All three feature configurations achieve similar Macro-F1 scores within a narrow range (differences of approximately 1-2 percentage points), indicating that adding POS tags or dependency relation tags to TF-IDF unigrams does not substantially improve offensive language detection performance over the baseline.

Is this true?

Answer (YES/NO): NO